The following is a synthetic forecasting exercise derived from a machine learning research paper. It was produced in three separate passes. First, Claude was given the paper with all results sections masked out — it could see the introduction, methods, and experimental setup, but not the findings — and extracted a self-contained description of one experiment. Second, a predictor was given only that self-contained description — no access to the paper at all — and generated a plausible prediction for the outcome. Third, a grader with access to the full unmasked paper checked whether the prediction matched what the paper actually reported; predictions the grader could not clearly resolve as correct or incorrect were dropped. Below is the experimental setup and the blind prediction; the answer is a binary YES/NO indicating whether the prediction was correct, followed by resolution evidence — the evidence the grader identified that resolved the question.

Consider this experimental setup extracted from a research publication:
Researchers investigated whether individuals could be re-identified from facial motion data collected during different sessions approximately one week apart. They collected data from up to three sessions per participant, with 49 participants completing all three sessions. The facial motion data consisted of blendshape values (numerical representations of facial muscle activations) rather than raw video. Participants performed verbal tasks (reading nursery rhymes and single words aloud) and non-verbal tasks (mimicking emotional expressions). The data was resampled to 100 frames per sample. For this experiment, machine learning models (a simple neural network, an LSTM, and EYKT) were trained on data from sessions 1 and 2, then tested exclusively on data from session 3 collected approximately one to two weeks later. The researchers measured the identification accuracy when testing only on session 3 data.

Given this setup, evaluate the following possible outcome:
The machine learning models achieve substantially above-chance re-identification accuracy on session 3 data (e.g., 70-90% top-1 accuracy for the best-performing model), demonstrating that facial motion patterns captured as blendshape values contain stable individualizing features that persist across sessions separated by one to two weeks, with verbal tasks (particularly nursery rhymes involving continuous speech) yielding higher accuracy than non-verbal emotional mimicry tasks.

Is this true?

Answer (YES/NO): NO